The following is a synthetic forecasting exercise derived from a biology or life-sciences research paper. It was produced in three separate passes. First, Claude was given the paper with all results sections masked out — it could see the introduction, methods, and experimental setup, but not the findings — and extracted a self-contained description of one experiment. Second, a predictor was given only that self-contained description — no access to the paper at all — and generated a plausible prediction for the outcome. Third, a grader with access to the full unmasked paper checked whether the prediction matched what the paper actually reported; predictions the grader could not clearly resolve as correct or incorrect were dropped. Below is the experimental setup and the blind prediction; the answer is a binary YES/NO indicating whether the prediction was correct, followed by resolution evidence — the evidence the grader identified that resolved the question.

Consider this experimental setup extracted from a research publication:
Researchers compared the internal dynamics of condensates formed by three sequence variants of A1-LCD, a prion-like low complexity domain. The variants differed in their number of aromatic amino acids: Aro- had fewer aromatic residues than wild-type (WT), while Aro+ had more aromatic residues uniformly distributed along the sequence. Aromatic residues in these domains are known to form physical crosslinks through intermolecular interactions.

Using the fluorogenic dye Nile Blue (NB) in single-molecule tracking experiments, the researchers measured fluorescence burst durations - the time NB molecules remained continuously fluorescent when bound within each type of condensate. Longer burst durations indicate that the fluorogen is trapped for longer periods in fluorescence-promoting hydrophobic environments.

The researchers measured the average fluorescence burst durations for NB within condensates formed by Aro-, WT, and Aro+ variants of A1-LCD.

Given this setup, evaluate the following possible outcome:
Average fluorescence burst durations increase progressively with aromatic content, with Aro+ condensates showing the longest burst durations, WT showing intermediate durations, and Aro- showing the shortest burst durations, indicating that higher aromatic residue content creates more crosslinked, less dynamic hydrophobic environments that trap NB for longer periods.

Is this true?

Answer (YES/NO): YES